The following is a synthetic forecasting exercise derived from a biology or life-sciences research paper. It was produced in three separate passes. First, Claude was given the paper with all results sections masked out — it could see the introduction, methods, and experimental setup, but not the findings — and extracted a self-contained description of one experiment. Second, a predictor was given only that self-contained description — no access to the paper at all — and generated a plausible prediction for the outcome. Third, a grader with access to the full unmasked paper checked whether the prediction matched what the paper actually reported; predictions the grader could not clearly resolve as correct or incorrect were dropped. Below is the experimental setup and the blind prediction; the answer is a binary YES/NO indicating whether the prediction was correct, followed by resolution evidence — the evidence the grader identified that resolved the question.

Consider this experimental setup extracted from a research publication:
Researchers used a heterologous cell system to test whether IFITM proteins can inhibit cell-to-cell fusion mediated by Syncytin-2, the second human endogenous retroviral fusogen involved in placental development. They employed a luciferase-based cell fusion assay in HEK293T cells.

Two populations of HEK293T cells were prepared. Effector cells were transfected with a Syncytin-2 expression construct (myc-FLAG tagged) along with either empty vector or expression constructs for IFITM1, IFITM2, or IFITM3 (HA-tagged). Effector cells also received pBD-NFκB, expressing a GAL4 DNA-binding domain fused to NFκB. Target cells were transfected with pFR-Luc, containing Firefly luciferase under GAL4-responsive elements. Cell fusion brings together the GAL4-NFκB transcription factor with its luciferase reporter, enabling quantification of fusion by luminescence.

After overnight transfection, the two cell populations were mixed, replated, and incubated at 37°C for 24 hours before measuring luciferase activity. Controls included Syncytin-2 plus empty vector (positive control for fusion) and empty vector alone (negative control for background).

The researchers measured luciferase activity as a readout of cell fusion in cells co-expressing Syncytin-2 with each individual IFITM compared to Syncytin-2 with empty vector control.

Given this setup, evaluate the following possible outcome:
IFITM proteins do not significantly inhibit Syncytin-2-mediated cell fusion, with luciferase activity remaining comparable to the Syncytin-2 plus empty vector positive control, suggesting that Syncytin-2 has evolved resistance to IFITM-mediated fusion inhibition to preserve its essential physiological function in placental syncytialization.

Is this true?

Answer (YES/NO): NO